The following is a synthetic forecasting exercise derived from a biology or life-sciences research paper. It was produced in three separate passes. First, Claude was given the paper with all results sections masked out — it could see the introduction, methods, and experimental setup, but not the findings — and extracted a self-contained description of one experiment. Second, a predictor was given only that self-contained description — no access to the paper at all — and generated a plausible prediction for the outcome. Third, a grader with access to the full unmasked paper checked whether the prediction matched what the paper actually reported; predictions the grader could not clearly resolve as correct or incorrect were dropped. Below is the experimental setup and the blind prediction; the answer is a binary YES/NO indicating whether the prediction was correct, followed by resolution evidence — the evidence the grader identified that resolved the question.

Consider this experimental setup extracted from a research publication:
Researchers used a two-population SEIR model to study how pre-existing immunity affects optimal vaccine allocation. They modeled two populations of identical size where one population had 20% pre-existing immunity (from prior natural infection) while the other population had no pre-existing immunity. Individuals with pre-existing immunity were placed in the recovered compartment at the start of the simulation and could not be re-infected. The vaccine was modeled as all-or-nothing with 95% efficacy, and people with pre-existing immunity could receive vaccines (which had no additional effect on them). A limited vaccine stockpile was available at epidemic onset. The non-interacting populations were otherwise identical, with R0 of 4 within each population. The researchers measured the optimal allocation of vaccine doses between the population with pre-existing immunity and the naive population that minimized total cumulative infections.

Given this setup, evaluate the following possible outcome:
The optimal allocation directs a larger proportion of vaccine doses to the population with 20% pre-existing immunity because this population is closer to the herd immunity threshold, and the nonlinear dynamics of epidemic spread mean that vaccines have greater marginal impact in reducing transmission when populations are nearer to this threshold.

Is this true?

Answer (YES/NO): YES